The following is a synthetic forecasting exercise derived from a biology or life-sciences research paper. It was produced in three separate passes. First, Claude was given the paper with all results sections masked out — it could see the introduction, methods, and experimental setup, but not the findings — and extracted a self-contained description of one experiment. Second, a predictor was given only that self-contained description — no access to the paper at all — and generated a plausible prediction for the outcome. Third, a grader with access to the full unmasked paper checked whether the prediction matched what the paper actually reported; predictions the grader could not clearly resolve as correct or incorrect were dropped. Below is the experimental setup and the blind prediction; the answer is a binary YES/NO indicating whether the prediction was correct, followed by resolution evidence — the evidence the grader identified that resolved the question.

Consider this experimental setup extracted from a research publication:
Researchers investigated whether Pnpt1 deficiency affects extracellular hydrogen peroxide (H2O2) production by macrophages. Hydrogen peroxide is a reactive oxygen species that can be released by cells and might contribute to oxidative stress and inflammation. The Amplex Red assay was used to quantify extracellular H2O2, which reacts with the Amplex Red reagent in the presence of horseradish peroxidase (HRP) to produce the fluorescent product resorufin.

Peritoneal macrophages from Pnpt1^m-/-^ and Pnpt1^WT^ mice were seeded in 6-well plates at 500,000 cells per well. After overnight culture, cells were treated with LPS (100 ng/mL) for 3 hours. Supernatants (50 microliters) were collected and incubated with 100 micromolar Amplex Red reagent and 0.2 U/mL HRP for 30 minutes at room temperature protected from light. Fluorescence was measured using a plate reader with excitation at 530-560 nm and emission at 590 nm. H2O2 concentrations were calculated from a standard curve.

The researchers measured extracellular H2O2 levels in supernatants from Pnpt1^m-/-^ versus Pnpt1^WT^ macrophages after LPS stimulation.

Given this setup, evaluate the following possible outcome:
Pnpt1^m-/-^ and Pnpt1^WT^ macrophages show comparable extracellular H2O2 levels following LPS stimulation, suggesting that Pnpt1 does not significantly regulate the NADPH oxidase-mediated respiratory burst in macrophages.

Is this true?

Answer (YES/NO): NO